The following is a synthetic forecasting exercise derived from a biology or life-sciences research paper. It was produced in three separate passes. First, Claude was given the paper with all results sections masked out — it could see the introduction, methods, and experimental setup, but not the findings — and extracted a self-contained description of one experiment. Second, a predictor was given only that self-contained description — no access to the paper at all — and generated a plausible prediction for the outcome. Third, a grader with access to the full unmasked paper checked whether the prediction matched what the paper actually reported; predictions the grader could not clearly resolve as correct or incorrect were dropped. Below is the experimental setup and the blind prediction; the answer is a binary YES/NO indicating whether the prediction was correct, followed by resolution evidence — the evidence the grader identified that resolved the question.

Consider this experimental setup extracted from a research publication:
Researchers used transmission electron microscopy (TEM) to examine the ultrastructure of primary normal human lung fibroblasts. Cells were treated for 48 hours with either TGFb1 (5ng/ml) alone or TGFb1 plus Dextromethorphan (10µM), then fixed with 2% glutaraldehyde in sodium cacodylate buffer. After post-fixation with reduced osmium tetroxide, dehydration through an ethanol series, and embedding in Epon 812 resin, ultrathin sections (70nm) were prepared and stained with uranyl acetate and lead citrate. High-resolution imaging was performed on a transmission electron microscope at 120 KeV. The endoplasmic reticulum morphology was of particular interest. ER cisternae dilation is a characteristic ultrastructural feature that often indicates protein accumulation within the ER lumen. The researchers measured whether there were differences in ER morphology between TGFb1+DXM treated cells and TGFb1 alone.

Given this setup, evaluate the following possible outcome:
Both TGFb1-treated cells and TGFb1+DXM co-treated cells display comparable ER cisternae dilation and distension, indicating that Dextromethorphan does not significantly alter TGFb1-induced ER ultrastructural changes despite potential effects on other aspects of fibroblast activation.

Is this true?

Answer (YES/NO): NO